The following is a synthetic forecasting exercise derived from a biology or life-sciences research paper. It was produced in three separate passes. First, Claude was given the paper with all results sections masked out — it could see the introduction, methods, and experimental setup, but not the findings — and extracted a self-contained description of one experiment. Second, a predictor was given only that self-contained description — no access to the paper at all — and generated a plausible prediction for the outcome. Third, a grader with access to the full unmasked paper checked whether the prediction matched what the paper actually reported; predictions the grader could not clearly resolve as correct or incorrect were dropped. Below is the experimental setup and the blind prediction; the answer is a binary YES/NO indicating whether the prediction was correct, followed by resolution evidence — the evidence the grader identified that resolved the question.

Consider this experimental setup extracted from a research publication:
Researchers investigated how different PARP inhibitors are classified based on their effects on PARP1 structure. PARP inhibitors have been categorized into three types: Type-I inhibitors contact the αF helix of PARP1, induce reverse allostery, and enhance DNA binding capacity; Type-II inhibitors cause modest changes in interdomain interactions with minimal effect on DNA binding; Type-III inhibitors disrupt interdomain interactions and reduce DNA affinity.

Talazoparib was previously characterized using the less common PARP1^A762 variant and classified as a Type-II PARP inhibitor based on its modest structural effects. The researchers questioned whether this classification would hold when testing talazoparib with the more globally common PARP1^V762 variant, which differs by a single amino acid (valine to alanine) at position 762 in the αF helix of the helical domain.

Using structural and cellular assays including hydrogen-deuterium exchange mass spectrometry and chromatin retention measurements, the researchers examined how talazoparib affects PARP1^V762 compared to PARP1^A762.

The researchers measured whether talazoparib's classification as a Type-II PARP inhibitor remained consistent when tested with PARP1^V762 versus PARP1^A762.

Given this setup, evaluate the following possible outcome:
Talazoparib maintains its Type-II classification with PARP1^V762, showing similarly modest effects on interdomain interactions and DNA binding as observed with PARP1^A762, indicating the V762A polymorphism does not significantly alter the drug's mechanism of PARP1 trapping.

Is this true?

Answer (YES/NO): NO